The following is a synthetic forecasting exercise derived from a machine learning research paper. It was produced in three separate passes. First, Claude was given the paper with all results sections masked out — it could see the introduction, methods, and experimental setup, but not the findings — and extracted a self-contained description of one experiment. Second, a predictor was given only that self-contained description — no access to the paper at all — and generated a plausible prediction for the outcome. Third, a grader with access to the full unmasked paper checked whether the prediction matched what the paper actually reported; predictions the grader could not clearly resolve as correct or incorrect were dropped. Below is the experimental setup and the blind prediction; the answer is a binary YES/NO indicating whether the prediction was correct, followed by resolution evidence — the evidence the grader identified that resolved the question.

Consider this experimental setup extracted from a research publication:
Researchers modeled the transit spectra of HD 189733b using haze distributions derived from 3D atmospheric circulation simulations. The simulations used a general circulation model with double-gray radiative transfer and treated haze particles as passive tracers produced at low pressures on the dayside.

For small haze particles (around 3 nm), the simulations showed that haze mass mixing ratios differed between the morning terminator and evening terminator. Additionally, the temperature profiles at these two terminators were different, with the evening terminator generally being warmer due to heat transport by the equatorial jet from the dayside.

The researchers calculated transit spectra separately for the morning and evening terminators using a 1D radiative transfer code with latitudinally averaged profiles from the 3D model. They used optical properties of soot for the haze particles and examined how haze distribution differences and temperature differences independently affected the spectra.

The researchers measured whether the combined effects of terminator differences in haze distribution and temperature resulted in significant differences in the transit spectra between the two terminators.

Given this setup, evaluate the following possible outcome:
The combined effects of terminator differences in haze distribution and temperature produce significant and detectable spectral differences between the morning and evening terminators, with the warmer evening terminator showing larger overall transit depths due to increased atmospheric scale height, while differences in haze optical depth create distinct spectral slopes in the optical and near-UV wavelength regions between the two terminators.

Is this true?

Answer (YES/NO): NO